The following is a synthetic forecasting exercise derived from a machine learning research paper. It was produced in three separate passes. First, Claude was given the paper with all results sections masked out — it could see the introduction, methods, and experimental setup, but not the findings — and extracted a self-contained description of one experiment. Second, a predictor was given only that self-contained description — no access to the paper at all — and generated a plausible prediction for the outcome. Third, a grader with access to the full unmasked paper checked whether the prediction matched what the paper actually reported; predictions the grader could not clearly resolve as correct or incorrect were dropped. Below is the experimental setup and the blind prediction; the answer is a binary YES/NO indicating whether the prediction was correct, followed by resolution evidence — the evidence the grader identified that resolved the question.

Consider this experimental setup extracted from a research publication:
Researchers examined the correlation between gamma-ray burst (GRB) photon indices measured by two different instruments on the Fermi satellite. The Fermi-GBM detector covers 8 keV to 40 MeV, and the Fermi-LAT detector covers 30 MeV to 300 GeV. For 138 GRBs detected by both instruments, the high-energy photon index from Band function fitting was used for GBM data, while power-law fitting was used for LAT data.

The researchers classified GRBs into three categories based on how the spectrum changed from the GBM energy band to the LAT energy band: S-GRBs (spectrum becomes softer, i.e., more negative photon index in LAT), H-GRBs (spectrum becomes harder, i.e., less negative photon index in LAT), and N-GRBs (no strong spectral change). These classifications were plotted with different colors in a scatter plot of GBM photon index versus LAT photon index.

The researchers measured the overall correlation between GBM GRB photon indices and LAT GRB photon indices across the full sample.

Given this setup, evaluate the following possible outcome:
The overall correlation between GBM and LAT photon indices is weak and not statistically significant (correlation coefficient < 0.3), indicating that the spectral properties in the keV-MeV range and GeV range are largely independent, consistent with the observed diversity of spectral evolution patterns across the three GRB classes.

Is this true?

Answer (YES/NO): YES